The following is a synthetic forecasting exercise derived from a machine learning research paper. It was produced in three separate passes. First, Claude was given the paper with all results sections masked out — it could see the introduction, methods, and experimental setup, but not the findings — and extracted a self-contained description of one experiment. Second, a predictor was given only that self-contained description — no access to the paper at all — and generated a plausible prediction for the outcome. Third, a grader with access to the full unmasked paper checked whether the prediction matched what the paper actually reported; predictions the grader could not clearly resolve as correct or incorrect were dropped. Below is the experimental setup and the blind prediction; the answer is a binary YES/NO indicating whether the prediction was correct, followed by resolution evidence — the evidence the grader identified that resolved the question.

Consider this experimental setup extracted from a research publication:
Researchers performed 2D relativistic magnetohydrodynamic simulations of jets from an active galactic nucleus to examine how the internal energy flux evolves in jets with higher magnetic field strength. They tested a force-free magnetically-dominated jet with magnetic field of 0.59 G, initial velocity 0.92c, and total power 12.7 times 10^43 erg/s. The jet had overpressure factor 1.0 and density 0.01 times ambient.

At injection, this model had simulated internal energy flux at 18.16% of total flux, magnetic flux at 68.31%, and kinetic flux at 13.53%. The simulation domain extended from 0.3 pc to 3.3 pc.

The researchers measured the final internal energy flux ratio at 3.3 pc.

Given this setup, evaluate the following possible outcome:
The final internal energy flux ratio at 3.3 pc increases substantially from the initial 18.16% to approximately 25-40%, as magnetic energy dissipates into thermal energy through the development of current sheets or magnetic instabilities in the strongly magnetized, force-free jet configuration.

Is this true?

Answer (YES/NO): NO